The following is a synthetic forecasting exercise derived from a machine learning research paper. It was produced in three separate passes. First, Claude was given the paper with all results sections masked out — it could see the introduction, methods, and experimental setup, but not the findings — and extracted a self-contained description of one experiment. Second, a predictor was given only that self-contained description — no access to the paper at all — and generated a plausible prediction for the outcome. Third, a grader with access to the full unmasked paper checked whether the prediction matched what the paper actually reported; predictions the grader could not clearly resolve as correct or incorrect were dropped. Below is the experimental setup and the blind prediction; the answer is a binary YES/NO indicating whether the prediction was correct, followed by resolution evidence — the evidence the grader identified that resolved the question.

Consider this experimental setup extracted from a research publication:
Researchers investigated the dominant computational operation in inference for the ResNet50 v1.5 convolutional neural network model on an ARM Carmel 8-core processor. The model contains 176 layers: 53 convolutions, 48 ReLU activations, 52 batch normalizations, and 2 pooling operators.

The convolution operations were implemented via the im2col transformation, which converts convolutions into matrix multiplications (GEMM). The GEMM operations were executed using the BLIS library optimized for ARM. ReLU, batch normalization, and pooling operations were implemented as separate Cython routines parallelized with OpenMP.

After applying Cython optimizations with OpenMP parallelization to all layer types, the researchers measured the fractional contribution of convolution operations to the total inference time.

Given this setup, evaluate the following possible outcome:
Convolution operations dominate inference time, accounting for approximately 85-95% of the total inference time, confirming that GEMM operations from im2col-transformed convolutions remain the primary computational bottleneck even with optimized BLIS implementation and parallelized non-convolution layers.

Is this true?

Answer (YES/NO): NO